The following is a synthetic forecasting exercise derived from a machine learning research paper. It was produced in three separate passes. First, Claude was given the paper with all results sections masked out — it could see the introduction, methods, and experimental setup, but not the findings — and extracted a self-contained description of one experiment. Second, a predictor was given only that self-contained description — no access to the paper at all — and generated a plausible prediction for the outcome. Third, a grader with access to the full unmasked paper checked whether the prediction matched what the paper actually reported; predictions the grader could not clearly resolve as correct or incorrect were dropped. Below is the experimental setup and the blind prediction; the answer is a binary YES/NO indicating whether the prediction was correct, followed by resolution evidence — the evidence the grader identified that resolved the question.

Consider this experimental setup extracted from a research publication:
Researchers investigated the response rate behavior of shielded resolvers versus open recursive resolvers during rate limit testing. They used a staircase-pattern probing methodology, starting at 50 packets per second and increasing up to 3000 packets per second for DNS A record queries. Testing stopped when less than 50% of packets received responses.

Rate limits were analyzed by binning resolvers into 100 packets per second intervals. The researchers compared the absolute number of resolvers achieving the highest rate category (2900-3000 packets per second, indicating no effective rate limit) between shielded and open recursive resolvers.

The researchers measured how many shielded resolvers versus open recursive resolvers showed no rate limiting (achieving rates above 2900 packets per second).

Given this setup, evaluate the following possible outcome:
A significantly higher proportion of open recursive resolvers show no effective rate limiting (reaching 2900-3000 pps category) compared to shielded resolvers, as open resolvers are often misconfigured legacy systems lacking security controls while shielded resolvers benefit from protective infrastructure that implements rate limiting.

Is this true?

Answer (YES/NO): YES